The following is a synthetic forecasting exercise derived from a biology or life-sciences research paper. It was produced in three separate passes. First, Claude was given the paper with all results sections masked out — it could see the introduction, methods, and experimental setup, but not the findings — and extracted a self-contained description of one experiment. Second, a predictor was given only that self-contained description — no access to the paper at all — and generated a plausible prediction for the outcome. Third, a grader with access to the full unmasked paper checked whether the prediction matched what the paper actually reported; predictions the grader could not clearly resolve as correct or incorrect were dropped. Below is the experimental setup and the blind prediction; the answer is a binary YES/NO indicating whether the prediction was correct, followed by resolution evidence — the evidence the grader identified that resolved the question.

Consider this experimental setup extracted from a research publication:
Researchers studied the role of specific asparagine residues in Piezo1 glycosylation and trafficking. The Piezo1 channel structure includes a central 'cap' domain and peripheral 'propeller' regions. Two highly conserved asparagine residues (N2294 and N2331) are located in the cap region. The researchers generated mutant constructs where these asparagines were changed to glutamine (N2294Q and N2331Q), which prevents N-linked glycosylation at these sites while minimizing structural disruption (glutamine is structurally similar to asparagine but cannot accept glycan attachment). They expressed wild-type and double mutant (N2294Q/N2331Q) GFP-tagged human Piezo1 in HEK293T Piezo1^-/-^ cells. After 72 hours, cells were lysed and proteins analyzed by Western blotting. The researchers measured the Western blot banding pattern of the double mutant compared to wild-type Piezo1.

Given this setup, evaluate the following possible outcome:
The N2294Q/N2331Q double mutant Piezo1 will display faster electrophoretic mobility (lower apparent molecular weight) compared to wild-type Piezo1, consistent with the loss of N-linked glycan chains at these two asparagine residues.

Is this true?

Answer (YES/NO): YES